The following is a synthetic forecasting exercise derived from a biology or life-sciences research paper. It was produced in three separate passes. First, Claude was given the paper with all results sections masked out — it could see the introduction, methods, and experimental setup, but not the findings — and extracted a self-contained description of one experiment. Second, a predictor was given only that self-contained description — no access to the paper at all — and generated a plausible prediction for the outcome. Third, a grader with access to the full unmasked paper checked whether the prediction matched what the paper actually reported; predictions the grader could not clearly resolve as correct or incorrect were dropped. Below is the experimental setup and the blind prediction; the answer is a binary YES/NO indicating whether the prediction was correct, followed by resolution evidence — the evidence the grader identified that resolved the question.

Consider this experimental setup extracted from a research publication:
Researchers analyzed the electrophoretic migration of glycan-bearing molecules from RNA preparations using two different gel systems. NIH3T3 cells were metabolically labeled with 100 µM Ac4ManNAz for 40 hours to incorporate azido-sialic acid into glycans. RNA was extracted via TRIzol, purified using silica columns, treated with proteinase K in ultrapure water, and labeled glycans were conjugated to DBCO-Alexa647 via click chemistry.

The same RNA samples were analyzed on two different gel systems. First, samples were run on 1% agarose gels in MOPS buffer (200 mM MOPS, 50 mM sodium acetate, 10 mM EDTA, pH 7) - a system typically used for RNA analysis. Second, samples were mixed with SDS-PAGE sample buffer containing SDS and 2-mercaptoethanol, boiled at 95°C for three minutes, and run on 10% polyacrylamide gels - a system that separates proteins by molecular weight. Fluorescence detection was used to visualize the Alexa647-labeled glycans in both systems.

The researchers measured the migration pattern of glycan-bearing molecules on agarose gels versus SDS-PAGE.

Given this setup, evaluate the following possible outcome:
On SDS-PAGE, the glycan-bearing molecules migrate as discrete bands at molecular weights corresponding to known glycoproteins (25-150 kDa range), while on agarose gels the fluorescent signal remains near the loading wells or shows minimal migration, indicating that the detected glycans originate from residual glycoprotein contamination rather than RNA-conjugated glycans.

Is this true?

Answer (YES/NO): NO